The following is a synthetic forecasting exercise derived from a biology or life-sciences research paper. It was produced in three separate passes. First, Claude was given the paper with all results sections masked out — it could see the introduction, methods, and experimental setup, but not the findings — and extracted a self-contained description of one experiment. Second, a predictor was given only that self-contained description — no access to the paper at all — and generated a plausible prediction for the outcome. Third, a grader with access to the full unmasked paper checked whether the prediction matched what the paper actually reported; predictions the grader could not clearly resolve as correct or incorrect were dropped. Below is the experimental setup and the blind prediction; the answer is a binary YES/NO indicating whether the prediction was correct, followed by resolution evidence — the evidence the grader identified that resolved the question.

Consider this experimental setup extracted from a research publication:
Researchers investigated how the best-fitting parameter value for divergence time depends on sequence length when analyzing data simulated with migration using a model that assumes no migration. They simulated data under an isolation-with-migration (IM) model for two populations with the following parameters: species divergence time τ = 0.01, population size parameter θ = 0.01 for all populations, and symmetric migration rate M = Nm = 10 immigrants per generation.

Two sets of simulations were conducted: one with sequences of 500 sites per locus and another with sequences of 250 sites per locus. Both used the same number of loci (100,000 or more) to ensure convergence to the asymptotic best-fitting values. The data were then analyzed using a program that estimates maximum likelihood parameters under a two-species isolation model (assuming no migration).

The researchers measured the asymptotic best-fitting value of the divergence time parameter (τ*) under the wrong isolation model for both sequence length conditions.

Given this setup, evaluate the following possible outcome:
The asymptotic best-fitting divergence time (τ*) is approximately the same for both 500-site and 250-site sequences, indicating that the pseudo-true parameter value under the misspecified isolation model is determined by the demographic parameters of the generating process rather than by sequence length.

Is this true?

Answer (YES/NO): NO